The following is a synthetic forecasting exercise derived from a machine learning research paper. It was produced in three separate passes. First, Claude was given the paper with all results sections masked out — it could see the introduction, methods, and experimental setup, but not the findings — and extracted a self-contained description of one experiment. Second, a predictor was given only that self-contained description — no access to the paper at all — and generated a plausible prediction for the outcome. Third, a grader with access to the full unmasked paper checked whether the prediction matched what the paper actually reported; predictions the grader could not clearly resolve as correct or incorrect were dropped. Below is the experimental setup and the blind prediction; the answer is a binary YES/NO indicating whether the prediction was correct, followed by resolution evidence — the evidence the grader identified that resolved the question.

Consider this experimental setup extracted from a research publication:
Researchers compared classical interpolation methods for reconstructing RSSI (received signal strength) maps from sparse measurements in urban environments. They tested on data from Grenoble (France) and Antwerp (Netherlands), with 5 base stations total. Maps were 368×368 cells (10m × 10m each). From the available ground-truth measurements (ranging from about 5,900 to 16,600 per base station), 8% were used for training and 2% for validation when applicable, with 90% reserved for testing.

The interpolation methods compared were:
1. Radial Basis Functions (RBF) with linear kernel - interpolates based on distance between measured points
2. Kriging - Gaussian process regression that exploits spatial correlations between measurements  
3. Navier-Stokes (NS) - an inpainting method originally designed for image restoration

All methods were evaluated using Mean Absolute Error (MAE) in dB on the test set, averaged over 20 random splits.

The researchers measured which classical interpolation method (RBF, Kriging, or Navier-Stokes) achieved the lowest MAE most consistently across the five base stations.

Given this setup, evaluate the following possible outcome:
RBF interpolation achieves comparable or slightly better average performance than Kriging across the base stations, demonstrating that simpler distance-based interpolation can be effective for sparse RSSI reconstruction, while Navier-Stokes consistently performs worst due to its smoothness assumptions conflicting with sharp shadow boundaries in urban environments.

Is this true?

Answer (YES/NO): NO